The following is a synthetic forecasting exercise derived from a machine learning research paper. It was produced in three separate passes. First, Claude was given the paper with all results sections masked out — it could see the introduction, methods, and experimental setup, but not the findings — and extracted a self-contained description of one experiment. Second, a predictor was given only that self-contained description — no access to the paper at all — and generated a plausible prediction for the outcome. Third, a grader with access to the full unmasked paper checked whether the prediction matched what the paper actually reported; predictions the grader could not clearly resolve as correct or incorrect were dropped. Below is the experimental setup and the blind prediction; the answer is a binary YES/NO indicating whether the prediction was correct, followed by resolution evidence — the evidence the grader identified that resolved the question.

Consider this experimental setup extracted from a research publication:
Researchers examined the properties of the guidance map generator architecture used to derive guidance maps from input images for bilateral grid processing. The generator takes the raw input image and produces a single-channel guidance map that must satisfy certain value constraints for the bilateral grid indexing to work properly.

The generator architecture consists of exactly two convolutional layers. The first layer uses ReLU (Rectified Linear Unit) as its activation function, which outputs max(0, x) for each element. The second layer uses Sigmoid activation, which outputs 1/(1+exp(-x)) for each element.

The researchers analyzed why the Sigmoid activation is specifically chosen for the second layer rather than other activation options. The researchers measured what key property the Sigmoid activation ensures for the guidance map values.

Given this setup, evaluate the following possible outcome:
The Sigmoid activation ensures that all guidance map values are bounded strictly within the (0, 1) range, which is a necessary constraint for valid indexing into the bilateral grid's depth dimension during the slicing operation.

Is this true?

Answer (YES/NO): YES